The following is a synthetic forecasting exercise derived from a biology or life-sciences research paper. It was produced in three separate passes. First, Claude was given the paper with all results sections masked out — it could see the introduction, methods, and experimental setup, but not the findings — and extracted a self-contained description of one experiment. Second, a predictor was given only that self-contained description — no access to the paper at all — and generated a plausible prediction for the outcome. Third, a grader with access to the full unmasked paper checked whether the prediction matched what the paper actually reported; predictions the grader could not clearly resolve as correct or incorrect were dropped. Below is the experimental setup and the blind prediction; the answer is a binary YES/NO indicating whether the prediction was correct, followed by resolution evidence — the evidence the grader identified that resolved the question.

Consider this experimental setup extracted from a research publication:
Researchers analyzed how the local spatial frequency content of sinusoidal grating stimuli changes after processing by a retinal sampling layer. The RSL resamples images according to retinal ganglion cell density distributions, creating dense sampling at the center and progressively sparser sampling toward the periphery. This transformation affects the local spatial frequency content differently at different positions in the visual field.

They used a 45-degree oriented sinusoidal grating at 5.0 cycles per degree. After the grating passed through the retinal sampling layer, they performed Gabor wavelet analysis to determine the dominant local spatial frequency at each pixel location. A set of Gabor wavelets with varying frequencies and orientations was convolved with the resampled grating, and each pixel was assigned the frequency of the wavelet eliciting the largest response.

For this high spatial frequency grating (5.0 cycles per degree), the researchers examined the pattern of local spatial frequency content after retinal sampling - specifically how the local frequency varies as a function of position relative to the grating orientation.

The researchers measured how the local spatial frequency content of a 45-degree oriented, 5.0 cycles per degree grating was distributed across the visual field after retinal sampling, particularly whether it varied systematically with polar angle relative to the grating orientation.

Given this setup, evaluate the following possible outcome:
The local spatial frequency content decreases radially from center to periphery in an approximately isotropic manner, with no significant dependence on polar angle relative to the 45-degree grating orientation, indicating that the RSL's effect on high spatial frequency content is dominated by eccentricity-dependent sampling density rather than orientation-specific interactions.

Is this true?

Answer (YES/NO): NO